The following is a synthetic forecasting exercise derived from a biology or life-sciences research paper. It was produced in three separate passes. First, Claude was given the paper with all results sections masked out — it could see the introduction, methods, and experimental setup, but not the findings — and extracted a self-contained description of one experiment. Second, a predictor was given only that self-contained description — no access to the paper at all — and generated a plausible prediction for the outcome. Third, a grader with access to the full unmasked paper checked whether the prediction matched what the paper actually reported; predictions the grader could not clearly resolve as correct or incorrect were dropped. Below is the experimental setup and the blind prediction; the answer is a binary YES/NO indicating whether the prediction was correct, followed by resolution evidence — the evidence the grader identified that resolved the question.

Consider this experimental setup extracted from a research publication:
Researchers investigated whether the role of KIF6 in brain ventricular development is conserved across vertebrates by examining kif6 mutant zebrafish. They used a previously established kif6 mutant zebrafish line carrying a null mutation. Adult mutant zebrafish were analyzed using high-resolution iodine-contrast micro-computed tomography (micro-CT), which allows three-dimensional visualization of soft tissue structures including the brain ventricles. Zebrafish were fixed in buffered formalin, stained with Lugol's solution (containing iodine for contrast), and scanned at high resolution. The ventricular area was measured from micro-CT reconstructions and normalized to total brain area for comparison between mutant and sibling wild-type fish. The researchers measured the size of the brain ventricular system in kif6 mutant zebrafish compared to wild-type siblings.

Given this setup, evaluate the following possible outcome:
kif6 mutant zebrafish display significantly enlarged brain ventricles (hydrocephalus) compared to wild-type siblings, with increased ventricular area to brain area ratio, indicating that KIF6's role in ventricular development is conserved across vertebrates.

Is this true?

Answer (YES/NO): YES